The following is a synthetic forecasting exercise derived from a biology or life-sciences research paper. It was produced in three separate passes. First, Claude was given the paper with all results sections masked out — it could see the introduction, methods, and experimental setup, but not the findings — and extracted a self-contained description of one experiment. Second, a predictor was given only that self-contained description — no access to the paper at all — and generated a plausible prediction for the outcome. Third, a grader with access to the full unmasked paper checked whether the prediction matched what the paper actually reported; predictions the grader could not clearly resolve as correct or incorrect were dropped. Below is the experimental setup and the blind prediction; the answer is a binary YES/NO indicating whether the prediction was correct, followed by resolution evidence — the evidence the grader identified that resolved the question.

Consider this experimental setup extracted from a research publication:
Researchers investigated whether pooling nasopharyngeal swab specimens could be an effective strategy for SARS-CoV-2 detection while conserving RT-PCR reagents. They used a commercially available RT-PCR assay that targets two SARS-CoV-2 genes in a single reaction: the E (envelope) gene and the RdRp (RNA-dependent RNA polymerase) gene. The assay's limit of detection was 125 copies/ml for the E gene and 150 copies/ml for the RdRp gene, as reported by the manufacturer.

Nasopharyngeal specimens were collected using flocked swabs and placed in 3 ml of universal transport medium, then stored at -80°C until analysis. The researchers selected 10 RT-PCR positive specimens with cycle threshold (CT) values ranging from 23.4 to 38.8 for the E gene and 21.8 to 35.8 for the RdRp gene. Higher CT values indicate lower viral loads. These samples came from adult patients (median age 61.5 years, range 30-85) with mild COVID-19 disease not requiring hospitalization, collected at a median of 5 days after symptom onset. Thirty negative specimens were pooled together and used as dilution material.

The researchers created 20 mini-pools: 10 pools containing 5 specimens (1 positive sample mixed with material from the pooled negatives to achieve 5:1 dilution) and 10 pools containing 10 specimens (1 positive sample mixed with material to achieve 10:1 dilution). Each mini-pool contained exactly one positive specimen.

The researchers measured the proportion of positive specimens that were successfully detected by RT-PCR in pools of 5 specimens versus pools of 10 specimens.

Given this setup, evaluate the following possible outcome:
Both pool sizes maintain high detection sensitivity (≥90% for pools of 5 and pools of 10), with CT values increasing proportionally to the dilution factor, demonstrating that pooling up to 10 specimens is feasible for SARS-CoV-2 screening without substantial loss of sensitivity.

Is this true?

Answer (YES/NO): NO